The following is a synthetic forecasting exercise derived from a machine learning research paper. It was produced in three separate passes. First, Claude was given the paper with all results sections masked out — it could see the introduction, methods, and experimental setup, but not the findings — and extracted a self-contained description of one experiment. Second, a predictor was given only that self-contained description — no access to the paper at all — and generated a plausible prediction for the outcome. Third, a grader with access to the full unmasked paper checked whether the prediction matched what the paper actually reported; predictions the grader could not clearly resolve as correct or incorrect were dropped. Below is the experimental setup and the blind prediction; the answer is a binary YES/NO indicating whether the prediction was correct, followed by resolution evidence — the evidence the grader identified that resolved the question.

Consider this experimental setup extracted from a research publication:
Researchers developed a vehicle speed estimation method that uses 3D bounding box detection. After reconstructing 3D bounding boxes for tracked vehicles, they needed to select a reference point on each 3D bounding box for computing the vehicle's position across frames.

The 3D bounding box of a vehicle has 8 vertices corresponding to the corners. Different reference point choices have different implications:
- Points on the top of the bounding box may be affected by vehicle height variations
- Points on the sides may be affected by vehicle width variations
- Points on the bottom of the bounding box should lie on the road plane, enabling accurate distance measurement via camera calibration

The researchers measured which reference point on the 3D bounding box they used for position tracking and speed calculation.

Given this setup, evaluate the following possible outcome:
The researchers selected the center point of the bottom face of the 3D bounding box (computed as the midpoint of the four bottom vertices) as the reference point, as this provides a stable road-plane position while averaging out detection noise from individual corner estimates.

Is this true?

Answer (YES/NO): NO